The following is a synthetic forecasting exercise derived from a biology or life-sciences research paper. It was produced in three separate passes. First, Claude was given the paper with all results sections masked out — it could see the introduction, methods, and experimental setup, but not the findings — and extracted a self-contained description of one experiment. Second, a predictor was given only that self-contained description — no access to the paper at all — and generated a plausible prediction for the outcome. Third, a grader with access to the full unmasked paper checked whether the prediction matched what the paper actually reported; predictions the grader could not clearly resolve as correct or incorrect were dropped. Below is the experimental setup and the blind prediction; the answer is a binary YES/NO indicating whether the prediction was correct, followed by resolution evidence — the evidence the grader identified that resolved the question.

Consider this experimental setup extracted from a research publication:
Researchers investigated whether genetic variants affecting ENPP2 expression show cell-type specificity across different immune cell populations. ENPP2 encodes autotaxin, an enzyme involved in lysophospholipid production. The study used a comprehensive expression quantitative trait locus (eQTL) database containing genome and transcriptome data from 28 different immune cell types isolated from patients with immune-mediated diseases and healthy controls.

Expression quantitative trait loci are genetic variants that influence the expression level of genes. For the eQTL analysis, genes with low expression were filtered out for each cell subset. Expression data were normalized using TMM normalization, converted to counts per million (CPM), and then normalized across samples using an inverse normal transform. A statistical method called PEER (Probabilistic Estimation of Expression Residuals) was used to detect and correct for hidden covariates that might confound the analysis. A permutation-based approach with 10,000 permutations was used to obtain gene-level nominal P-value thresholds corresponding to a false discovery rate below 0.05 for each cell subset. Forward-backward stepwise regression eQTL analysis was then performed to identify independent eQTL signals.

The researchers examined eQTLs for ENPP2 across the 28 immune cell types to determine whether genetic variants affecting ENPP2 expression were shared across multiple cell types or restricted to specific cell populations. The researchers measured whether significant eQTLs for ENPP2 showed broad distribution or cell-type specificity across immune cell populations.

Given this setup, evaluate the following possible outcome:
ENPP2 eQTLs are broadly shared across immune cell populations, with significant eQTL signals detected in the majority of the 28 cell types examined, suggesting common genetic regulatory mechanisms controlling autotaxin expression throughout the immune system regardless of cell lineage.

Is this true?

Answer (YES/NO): NO